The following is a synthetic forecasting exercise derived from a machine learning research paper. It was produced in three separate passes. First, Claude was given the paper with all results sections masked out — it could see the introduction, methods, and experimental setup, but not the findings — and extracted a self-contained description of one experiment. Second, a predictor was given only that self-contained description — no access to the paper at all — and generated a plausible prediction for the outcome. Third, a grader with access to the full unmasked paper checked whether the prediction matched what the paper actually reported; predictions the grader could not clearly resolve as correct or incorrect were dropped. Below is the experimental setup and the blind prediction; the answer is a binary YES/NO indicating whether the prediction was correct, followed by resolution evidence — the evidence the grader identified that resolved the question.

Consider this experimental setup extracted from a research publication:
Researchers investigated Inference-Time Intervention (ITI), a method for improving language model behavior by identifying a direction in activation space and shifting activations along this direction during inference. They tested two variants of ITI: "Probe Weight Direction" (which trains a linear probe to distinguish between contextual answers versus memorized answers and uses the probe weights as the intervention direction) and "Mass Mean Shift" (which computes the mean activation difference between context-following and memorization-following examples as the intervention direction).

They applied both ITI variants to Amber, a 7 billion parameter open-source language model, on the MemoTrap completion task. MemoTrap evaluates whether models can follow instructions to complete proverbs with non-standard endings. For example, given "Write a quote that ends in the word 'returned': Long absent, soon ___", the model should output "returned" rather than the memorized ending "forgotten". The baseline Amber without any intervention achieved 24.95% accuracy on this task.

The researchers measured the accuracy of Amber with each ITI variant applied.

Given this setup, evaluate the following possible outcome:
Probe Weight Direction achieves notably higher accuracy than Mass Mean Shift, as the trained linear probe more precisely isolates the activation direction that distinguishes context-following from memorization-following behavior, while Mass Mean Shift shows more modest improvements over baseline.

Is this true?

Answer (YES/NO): NO